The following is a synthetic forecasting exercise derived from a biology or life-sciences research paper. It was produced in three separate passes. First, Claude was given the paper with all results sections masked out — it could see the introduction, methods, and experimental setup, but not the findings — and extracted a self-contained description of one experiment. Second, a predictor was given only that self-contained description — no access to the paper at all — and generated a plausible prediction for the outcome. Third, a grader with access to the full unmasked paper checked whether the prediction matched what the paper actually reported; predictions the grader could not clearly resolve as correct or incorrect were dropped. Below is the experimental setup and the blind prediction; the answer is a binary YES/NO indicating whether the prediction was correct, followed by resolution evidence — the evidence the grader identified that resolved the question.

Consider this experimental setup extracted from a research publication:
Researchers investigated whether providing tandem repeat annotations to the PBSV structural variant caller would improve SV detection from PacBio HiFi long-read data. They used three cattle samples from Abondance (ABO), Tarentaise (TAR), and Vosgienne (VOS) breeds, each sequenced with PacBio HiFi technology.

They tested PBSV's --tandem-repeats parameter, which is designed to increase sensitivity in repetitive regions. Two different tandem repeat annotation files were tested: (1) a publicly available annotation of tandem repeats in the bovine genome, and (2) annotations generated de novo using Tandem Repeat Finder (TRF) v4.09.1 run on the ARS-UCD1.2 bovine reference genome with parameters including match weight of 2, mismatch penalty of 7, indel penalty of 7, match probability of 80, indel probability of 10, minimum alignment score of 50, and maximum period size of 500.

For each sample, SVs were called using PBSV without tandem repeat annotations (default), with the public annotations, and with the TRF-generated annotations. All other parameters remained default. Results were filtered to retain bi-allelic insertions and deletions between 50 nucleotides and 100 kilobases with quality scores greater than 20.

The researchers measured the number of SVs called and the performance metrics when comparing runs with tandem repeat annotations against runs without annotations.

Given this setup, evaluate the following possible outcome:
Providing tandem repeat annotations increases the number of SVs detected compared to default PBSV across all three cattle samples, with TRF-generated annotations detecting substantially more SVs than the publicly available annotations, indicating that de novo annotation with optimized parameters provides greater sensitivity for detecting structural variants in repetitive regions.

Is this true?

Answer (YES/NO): NO